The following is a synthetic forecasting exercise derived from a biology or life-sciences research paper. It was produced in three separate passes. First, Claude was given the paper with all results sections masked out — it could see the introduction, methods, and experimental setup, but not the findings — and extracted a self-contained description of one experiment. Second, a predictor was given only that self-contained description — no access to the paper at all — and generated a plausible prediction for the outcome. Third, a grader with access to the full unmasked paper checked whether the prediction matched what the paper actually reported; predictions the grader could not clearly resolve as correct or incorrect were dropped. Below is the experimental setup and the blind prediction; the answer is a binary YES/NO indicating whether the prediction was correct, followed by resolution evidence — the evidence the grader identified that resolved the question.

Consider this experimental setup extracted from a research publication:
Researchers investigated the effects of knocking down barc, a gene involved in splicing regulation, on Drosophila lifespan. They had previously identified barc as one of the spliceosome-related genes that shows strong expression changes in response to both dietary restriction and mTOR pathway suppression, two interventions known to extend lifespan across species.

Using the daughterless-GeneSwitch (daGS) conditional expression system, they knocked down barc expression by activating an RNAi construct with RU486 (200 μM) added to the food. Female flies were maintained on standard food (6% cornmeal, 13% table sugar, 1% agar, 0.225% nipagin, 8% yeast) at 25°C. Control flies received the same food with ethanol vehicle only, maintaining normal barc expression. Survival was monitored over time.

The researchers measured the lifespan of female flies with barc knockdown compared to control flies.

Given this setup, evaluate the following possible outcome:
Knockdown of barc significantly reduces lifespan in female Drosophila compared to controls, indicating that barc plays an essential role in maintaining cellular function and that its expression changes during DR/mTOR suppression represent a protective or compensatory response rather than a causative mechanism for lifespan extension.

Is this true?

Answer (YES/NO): YES